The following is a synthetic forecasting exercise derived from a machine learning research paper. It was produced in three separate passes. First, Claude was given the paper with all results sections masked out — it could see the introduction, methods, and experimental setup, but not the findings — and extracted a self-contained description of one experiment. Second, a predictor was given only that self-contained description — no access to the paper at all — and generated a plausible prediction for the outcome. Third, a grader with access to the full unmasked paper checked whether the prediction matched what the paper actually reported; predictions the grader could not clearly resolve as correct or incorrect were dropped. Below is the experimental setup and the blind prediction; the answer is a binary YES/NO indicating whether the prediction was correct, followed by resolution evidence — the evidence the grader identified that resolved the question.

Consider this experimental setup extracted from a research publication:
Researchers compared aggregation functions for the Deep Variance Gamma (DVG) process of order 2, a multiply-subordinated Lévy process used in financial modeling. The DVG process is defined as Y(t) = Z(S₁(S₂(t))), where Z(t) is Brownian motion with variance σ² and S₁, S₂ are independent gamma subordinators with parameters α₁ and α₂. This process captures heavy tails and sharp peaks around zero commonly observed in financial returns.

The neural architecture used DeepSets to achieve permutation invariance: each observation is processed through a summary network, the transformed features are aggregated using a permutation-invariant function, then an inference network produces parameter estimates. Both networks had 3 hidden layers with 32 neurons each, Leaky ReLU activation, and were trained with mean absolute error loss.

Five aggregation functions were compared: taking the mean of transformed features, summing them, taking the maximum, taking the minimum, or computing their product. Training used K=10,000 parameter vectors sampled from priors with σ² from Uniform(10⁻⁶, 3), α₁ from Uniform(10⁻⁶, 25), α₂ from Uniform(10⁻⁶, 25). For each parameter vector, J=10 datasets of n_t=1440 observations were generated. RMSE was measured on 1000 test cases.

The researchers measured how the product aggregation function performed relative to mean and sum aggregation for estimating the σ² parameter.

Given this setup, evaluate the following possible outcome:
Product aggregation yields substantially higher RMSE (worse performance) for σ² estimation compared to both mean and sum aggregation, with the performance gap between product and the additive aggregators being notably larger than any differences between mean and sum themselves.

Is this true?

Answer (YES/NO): YES